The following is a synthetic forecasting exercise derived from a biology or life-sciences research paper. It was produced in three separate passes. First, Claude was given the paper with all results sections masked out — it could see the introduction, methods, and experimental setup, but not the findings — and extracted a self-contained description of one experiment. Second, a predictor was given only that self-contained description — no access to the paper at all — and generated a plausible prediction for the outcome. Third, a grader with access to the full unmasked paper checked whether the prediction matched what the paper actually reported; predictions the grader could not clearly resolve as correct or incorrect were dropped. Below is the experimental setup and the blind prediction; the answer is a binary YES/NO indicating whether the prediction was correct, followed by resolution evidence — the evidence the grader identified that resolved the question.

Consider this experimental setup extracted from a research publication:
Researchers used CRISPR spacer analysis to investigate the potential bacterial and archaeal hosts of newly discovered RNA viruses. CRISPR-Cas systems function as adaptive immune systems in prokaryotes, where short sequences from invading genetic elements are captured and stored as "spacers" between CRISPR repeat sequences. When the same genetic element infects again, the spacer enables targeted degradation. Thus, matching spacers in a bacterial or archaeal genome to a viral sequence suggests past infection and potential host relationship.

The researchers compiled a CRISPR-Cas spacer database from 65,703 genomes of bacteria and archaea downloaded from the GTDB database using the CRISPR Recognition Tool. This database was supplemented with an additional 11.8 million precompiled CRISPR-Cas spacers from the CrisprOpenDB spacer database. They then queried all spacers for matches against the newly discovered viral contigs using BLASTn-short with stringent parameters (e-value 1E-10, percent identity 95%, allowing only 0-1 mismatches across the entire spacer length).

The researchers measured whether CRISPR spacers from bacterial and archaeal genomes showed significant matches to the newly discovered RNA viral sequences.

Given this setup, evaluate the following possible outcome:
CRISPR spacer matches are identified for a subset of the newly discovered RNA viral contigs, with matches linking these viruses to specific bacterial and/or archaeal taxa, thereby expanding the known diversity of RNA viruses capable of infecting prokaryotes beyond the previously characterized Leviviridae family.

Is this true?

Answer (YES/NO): YES